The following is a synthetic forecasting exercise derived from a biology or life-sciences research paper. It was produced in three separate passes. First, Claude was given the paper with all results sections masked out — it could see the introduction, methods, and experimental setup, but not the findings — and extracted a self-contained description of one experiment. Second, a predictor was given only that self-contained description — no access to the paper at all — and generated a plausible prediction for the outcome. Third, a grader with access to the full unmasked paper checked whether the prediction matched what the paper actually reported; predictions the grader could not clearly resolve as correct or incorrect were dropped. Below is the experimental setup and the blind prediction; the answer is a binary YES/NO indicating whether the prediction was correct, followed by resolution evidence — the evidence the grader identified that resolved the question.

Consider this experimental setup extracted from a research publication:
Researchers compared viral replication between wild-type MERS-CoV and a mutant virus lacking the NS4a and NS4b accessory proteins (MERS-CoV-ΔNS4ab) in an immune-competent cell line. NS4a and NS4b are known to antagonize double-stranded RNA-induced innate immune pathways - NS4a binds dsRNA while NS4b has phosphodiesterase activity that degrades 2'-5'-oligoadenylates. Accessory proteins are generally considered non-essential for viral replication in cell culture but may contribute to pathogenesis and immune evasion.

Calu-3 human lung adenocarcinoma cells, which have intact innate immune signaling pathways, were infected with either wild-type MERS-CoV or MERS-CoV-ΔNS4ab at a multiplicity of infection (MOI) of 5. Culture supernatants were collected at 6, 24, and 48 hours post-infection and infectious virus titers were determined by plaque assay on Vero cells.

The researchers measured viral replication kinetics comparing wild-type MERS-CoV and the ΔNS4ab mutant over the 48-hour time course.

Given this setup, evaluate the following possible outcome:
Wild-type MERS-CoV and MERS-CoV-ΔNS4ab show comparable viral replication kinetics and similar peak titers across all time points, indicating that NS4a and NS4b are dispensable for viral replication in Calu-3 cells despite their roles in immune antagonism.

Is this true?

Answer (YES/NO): NO